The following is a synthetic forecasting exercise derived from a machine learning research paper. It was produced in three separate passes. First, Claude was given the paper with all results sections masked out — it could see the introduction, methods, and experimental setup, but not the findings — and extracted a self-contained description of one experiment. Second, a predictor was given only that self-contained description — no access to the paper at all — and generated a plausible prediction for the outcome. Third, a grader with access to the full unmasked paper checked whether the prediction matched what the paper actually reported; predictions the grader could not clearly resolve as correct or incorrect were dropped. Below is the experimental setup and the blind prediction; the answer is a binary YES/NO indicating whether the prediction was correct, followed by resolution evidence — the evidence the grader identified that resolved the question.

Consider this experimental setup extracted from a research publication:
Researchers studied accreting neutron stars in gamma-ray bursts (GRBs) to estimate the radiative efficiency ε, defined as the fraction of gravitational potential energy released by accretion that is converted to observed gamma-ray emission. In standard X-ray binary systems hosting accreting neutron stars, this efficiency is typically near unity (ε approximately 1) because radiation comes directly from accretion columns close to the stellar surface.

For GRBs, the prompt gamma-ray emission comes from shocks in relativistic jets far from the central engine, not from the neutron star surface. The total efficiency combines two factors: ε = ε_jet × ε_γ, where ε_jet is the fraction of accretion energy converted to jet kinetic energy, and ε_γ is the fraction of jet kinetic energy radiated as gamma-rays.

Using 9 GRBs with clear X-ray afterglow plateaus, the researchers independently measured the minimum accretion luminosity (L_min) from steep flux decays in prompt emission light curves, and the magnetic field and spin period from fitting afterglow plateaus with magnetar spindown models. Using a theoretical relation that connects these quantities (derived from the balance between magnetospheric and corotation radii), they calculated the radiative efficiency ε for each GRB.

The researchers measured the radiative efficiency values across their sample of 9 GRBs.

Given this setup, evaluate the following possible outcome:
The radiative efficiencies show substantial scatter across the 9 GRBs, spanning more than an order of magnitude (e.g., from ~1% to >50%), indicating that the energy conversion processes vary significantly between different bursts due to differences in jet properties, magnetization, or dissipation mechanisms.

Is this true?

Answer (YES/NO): NO